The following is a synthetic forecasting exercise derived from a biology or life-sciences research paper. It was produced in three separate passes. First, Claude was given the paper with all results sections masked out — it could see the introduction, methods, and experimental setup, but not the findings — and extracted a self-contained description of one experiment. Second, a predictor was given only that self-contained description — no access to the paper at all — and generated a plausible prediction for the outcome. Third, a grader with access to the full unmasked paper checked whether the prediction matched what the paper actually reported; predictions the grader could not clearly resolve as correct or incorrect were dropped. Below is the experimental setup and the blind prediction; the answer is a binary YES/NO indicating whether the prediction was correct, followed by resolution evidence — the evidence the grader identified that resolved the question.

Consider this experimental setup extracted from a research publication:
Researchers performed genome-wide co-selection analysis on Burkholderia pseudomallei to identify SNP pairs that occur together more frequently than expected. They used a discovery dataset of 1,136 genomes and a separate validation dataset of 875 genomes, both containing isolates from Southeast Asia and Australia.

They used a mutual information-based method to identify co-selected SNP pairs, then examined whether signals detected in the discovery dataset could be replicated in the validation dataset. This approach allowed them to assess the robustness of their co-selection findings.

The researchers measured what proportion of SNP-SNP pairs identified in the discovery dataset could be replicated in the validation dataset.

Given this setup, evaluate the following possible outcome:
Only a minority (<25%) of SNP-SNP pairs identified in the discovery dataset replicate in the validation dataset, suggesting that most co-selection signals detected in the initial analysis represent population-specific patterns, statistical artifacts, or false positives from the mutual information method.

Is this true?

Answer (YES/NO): NO